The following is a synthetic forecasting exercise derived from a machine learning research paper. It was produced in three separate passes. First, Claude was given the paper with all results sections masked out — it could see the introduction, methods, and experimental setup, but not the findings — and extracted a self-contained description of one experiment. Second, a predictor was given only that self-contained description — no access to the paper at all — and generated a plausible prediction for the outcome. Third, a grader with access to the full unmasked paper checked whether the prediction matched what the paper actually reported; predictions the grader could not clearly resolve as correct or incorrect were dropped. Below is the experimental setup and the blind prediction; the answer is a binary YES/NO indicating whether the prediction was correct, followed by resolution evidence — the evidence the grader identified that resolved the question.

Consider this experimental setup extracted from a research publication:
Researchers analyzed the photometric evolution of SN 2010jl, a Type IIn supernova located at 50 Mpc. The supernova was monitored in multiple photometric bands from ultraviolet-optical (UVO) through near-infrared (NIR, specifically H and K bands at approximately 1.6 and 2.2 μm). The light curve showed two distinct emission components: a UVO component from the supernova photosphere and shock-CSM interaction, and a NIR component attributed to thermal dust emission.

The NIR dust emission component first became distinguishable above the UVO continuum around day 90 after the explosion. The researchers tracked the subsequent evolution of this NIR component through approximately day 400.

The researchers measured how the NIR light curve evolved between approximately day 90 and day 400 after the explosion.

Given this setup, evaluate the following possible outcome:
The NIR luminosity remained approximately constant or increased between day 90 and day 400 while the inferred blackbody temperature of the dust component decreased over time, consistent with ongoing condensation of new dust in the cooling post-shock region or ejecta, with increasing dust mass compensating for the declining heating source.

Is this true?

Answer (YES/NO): NO